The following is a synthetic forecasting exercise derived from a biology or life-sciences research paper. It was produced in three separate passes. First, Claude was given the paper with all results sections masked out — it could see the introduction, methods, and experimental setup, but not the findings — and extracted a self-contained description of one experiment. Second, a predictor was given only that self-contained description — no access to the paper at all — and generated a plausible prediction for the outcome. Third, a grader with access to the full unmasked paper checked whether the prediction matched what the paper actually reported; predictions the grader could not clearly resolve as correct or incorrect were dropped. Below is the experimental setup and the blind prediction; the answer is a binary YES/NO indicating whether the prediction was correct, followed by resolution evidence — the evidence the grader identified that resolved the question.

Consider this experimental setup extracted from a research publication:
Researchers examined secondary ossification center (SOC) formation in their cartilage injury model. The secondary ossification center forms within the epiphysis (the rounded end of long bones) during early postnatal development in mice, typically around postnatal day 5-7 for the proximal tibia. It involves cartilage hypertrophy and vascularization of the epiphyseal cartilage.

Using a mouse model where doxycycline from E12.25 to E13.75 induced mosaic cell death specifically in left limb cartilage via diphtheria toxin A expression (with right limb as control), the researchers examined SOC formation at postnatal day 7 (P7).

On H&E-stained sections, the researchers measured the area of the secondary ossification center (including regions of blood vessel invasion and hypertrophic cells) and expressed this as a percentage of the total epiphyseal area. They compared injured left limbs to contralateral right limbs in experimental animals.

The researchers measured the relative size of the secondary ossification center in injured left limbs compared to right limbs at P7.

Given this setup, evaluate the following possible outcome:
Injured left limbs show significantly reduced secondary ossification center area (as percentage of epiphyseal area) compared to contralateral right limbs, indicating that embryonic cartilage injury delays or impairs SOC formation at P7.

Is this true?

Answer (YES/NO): YES